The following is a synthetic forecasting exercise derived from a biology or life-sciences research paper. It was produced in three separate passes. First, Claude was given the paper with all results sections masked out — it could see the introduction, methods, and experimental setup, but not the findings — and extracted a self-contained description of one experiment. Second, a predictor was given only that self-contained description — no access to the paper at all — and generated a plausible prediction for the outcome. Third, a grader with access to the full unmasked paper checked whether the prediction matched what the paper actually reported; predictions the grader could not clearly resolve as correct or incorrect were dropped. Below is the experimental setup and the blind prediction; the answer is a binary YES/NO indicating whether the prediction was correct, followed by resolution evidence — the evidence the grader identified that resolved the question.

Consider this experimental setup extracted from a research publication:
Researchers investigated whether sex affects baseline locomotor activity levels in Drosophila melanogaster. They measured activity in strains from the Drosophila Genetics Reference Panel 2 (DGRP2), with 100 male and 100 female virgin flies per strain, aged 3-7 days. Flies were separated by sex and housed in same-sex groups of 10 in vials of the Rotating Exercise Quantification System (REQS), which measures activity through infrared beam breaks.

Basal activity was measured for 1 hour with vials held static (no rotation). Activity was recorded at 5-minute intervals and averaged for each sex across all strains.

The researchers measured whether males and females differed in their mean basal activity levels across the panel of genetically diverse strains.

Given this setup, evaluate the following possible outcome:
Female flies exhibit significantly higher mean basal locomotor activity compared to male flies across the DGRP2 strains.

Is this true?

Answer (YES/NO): NO